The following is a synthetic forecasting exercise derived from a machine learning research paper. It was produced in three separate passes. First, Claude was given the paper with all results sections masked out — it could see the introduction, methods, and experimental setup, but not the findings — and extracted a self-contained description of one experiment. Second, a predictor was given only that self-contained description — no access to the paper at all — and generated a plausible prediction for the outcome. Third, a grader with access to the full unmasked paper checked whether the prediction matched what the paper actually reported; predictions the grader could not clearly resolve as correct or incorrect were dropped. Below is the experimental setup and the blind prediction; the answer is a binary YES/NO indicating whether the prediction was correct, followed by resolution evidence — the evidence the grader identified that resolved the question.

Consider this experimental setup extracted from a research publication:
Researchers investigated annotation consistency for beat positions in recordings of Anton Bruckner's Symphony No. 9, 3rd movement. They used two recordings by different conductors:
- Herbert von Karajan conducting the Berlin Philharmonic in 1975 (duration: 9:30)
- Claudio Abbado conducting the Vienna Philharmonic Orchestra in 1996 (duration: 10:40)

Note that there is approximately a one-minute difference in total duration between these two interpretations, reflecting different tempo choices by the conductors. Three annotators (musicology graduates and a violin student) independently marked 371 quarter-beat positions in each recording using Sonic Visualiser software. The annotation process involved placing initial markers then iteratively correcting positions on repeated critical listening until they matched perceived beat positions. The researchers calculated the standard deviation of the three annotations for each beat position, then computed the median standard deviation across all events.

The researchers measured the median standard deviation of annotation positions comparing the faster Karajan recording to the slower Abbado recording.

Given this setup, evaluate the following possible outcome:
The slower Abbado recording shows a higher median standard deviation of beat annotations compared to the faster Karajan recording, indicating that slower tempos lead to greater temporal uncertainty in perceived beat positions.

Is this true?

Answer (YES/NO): NO